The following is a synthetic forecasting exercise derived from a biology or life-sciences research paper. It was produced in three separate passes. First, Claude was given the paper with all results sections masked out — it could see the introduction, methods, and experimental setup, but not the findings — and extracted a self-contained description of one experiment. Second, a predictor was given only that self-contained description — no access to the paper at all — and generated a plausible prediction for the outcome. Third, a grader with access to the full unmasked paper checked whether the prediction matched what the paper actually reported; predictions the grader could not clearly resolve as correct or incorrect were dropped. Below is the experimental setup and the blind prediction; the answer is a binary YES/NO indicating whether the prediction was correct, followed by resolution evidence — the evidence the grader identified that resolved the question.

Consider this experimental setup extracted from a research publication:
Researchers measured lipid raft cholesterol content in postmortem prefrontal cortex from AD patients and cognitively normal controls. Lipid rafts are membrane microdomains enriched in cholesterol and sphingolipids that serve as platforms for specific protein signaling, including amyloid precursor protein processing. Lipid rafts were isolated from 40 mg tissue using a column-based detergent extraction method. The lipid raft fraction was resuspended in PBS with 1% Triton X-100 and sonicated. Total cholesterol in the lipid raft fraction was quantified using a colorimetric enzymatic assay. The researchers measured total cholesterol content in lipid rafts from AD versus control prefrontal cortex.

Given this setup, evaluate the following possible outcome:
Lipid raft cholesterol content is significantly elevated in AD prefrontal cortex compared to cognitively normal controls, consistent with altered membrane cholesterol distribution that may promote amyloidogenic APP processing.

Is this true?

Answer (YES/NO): NO